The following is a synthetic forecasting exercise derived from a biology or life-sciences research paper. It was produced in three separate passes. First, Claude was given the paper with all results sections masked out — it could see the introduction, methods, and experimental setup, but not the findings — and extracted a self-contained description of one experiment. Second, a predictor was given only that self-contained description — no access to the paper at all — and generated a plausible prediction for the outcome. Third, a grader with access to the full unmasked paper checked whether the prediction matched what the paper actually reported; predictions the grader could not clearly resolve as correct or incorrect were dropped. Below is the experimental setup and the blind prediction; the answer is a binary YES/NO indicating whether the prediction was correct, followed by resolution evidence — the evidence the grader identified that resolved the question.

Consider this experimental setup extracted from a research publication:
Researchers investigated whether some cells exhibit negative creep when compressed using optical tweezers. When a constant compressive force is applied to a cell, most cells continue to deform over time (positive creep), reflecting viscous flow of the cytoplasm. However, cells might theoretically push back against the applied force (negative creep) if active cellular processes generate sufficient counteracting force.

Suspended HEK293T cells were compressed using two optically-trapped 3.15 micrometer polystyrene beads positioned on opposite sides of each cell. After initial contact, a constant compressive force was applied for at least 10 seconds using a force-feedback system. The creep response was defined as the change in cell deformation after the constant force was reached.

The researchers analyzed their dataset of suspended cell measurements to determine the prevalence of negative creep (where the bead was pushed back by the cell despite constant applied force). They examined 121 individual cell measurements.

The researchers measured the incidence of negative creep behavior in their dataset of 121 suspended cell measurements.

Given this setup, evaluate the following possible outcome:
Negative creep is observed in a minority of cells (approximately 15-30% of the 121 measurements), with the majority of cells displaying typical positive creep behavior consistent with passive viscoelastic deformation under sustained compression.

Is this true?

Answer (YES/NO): NO